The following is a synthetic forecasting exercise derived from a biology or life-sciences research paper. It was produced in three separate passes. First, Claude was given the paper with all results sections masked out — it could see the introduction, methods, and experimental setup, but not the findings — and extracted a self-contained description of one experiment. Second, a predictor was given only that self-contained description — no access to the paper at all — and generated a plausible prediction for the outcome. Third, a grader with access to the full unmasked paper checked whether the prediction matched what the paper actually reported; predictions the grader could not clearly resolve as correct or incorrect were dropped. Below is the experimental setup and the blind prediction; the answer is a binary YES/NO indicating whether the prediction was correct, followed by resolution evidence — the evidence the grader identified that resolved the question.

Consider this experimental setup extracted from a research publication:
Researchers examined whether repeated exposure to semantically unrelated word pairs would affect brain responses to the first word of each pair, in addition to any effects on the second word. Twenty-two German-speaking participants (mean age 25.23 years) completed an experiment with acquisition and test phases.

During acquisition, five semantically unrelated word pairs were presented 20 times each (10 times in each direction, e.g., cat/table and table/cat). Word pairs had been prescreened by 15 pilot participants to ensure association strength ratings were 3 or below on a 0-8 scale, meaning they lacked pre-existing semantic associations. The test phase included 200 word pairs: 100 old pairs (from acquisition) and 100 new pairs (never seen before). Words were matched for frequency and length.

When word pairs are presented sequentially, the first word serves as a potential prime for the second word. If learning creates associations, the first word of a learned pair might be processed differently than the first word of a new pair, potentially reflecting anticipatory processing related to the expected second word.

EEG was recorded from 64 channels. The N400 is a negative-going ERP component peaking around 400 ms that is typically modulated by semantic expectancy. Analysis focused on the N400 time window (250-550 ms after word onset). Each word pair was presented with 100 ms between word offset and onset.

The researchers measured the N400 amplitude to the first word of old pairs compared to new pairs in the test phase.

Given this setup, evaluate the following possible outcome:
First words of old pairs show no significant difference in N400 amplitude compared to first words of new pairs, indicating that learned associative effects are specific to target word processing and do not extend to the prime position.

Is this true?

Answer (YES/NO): NO